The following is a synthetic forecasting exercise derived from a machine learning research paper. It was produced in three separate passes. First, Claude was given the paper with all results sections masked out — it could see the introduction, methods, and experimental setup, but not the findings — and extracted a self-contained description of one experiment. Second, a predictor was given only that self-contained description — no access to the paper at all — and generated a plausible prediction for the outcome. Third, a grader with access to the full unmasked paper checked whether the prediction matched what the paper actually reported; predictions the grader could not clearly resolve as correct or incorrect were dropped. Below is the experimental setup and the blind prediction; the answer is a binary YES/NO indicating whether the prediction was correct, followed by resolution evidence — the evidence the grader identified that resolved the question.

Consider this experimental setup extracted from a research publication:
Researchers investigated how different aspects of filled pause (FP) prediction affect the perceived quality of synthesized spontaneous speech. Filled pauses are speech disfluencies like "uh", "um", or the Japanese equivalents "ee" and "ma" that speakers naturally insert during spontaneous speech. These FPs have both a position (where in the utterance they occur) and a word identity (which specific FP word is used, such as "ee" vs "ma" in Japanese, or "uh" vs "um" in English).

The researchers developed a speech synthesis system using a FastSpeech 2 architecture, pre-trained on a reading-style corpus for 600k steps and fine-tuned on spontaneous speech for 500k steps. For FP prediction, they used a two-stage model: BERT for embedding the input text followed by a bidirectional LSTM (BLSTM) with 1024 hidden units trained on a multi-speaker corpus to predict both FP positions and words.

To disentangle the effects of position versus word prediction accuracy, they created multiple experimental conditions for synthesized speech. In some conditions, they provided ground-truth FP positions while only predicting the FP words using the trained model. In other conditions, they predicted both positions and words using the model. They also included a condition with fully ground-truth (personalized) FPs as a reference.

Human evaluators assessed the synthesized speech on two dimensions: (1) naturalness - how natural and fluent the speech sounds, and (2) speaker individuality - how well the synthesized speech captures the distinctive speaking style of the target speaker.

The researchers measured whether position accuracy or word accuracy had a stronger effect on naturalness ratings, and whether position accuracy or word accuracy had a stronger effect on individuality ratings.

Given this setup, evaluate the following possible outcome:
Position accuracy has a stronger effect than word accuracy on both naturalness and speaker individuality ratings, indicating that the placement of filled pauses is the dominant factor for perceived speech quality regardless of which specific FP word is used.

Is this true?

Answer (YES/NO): NO